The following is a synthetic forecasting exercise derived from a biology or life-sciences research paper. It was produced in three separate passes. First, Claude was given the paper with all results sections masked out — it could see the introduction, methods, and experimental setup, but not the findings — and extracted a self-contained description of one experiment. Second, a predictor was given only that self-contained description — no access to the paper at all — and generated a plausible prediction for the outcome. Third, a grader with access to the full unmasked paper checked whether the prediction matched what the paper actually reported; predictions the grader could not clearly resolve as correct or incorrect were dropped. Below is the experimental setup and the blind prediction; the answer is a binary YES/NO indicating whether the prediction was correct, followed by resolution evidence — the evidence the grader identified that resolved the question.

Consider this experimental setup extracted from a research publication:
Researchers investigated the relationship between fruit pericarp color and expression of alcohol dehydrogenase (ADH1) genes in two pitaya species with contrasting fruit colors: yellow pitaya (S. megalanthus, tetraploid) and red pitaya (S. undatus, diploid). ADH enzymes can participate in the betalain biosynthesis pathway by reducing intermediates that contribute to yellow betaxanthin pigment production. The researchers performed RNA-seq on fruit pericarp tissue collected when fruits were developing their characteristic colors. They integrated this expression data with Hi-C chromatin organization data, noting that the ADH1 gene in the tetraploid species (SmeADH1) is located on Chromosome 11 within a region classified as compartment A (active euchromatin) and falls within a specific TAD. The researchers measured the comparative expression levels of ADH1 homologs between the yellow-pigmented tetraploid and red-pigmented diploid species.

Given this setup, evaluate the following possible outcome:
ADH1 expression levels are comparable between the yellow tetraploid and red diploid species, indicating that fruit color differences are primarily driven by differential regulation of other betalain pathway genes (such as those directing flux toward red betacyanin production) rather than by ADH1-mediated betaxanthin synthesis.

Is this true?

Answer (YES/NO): NO